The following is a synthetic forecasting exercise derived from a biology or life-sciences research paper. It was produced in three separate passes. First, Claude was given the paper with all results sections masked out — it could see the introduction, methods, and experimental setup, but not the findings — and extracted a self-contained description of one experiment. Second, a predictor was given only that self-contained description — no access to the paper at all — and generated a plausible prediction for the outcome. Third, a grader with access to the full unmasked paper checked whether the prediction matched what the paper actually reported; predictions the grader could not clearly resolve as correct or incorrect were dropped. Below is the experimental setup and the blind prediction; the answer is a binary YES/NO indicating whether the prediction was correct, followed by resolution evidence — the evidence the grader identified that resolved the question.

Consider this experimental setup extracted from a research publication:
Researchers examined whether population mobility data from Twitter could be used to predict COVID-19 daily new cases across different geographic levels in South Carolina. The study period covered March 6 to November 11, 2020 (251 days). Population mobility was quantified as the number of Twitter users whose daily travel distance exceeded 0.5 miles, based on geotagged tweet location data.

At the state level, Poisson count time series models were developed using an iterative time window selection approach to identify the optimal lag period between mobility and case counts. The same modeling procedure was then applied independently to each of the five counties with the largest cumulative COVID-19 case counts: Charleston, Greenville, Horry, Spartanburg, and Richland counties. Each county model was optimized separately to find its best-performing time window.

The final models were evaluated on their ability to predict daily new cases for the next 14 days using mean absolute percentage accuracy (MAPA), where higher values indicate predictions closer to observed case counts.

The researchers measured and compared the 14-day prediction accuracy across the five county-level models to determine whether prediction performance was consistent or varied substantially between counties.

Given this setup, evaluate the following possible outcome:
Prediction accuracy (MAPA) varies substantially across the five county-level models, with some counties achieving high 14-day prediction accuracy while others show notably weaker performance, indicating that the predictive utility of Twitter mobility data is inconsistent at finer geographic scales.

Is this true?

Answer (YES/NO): NO